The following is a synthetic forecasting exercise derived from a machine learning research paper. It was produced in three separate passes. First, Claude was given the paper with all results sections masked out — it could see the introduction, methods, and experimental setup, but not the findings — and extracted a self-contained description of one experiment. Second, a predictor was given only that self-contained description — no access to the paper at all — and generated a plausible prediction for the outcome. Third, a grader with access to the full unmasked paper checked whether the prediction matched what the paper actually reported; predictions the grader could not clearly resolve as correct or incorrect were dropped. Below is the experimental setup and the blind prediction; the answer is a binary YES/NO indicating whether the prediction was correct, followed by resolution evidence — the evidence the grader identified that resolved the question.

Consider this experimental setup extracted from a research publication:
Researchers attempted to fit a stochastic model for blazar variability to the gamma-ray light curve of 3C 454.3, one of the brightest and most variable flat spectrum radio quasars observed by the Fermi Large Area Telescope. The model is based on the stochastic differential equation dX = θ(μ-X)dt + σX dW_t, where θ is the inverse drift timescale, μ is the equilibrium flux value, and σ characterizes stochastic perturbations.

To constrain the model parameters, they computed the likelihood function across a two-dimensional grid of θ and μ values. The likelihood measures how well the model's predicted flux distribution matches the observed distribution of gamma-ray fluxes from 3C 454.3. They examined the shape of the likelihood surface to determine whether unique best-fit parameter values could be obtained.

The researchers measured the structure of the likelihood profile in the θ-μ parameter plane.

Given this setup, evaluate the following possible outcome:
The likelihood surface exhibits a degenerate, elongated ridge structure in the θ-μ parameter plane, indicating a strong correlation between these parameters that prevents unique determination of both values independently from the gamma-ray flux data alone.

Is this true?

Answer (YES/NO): YES